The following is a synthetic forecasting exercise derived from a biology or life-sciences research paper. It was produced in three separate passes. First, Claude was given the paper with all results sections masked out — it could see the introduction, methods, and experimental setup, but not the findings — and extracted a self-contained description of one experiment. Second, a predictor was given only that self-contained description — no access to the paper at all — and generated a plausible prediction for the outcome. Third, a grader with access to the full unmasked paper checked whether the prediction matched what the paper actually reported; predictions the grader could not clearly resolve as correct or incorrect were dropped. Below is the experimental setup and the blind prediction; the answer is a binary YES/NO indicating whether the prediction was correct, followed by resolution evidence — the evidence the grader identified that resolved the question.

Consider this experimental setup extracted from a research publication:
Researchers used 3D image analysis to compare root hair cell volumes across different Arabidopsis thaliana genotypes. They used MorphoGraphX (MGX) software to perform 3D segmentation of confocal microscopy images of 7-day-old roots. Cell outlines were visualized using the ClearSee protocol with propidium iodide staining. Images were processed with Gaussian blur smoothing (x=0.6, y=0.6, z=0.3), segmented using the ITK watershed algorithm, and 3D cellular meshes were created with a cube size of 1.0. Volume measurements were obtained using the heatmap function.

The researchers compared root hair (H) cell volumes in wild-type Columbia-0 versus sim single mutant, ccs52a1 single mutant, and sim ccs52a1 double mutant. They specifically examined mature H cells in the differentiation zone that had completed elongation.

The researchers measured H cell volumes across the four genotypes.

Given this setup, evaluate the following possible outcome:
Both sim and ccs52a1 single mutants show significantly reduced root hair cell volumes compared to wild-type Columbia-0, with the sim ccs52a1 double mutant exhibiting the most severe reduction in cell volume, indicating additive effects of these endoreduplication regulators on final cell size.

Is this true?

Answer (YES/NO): NO